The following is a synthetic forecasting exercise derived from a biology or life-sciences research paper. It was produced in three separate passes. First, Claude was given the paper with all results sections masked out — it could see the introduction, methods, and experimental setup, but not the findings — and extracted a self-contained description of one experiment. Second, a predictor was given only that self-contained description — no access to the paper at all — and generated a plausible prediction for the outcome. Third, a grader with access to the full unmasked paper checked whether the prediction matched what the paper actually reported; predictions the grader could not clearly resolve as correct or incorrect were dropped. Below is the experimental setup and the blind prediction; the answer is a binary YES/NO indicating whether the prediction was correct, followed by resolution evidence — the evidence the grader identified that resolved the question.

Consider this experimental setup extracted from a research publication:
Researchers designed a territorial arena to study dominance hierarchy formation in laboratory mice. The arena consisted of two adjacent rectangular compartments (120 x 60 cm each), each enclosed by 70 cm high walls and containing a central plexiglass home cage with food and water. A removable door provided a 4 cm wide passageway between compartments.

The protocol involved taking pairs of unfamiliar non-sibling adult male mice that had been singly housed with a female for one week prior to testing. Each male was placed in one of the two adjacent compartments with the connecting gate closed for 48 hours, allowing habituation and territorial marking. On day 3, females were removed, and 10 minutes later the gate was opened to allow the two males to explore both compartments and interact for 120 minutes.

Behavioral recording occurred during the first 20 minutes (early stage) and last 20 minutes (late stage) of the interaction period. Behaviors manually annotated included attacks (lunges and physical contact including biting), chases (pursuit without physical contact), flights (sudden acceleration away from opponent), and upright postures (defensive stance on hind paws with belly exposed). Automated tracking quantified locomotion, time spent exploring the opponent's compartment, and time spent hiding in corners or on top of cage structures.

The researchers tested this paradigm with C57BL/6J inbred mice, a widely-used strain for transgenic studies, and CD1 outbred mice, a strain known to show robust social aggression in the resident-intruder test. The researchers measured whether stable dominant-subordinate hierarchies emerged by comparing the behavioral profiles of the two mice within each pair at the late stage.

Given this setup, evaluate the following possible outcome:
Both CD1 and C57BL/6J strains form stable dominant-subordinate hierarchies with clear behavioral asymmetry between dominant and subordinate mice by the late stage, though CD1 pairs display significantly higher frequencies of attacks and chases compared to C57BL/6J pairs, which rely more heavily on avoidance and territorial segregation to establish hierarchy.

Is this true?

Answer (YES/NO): NO